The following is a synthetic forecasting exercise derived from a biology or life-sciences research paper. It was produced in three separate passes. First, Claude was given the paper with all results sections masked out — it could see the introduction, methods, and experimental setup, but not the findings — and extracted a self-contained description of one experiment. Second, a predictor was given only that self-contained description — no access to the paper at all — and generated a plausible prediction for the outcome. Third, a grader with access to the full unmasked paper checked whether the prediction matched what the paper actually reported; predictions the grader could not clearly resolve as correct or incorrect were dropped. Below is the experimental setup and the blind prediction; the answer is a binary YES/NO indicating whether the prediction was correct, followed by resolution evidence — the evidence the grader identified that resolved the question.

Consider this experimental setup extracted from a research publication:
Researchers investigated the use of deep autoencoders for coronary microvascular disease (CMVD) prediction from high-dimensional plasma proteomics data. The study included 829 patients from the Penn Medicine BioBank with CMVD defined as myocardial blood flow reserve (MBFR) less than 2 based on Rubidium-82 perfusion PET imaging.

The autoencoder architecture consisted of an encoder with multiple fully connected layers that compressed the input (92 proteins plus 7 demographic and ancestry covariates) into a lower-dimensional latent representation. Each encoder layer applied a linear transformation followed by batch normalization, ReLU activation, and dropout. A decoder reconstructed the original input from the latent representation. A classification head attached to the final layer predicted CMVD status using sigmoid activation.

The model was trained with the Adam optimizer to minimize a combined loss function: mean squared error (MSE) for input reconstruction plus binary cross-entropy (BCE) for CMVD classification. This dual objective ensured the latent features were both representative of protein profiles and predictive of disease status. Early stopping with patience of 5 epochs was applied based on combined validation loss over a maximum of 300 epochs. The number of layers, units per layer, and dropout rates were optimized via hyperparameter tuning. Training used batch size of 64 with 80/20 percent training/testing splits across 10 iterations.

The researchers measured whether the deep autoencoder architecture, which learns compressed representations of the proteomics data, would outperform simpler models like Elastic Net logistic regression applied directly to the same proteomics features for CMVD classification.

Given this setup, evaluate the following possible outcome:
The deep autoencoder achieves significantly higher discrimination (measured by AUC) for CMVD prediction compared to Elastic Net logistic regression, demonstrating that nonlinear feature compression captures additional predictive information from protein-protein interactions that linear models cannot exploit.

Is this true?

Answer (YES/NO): NO